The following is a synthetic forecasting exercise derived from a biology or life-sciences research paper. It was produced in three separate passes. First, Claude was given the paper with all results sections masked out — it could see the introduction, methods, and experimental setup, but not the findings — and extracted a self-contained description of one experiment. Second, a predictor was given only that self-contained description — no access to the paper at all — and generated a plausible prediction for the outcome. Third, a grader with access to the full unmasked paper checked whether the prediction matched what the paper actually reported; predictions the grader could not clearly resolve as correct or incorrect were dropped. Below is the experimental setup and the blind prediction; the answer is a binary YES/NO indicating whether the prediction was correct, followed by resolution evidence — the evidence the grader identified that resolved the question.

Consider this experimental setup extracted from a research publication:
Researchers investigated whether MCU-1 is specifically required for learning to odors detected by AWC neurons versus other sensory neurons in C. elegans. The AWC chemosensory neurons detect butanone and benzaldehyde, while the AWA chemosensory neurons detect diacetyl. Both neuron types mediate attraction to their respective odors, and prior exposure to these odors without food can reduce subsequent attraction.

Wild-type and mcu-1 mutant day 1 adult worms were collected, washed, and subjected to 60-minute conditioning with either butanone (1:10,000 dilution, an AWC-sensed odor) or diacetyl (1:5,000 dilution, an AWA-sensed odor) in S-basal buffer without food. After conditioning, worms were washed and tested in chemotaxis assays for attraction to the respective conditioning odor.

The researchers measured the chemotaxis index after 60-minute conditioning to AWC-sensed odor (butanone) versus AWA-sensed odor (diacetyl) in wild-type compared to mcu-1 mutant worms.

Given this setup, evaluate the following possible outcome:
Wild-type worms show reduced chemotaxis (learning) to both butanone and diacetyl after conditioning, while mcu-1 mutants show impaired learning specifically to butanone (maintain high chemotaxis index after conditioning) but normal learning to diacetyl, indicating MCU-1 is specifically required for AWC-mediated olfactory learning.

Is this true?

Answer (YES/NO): YES